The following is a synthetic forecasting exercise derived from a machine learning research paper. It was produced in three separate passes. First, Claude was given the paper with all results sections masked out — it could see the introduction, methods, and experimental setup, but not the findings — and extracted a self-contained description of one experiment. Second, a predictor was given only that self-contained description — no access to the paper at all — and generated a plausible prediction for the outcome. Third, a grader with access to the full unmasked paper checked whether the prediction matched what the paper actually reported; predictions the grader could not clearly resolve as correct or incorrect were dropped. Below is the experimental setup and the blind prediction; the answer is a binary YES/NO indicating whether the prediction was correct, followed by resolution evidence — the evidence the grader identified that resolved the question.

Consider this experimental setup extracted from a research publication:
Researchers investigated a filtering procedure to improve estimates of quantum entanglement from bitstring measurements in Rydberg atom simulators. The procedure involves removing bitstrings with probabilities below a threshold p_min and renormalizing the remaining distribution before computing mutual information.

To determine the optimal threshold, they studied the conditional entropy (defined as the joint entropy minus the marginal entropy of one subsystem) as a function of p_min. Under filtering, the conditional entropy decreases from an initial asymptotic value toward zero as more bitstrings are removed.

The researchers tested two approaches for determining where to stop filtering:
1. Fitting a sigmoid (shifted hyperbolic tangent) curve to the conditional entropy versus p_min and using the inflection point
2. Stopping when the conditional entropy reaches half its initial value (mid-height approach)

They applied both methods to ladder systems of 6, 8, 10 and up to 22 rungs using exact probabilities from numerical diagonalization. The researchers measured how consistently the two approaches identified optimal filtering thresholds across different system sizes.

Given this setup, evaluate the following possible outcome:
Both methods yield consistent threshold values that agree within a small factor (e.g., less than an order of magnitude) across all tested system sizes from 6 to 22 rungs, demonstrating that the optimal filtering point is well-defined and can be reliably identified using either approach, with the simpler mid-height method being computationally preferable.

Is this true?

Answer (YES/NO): NO